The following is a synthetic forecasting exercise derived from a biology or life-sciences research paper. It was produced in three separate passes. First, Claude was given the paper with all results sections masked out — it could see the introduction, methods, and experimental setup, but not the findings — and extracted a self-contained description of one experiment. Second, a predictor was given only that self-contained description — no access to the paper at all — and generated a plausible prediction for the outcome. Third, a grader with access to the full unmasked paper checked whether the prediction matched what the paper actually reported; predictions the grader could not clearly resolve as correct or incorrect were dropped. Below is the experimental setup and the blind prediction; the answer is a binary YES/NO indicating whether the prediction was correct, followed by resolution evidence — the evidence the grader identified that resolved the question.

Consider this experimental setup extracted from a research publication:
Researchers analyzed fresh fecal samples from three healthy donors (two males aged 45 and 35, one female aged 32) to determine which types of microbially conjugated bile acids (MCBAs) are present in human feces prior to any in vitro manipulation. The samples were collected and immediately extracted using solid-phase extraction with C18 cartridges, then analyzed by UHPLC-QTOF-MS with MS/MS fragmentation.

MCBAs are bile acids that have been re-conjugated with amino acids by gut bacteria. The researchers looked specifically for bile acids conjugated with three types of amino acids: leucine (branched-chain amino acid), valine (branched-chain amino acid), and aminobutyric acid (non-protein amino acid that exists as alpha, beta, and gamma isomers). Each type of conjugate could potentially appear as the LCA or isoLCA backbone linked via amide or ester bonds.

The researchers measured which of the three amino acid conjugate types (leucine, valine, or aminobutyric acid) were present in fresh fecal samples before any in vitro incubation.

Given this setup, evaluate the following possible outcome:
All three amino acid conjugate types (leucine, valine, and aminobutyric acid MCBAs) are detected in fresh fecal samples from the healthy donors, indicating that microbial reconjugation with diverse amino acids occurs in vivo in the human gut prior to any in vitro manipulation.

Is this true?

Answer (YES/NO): NO